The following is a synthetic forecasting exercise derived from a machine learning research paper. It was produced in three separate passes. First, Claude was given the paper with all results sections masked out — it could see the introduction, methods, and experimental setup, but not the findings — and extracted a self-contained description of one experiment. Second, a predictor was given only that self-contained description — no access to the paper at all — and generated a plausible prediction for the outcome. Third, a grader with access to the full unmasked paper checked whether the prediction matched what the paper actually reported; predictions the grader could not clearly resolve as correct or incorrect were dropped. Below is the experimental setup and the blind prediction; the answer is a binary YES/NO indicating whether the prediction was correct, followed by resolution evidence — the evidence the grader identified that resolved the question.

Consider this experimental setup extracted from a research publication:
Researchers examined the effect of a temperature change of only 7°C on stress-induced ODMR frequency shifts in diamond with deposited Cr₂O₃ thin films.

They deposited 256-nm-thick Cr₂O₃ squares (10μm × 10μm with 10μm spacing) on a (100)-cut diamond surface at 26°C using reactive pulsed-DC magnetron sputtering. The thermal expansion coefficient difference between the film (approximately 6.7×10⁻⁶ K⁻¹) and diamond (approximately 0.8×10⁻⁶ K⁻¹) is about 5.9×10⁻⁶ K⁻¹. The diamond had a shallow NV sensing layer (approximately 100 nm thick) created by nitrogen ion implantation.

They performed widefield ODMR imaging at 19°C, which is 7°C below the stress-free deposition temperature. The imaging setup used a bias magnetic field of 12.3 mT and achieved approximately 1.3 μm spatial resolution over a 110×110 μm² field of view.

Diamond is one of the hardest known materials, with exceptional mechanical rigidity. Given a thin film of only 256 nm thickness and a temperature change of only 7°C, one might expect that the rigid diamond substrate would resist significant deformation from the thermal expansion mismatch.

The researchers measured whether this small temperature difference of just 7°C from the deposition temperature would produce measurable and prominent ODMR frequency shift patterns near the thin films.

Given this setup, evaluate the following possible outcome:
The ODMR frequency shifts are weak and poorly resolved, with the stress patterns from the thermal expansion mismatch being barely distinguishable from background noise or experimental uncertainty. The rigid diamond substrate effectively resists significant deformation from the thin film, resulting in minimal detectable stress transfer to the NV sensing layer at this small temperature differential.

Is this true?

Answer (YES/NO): NO